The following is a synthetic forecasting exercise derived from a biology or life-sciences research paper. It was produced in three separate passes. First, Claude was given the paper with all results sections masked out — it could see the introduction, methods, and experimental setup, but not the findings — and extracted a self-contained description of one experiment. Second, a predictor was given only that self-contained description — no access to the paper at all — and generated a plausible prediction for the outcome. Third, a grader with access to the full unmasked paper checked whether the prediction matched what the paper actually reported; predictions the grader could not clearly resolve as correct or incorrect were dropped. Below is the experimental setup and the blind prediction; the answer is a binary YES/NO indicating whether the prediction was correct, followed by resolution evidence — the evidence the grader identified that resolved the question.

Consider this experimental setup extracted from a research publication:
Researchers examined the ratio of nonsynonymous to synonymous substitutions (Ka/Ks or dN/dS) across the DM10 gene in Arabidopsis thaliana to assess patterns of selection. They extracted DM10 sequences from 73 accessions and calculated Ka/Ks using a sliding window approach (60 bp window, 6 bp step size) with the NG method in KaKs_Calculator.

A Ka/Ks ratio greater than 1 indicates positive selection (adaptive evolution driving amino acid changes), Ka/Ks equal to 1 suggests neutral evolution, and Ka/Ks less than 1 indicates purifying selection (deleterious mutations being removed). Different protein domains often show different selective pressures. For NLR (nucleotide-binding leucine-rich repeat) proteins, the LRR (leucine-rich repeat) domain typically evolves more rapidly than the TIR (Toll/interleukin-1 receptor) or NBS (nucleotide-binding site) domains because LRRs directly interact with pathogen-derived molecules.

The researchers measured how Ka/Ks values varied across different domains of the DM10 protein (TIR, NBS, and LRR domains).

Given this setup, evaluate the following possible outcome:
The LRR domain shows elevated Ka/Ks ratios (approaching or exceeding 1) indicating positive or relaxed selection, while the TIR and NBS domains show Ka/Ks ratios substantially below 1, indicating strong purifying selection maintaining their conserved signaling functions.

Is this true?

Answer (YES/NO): YES